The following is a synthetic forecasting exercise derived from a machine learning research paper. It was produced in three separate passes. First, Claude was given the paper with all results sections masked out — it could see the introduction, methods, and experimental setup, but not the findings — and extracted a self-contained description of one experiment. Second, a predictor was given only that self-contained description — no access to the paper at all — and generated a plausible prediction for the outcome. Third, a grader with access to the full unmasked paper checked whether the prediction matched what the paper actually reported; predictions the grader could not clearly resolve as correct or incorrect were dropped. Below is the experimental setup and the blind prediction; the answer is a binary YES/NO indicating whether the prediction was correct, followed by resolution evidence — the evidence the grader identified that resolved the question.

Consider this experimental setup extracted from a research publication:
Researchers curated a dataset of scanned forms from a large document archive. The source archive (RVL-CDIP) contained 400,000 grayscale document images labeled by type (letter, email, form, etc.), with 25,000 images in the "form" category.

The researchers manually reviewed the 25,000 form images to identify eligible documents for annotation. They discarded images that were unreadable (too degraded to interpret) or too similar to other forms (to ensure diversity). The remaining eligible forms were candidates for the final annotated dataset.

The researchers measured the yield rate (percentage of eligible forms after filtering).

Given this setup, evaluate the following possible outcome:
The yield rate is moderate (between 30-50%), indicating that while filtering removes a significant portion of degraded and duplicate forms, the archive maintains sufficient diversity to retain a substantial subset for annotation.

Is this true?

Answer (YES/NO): NO